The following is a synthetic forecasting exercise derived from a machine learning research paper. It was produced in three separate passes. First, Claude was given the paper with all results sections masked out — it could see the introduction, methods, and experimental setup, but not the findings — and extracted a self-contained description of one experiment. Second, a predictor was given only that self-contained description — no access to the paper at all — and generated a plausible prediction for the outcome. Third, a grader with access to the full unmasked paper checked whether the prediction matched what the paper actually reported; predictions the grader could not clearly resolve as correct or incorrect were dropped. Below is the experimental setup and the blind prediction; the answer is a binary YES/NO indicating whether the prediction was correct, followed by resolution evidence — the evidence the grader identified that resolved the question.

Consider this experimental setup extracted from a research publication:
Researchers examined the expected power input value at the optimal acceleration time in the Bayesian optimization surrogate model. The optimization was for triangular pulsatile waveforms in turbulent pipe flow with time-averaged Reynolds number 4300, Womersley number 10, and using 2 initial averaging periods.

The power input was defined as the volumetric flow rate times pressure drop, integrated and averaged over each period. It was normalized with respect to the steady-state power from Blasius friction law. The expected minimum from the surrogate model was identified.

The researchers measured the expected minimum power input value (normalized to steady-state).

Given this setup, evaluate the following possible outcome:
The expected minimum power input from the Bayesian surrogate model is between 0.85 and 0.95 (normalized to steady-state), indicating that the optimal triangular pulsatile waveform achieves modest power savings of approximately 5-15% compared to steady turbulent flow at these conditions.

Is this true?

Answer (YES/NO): NO